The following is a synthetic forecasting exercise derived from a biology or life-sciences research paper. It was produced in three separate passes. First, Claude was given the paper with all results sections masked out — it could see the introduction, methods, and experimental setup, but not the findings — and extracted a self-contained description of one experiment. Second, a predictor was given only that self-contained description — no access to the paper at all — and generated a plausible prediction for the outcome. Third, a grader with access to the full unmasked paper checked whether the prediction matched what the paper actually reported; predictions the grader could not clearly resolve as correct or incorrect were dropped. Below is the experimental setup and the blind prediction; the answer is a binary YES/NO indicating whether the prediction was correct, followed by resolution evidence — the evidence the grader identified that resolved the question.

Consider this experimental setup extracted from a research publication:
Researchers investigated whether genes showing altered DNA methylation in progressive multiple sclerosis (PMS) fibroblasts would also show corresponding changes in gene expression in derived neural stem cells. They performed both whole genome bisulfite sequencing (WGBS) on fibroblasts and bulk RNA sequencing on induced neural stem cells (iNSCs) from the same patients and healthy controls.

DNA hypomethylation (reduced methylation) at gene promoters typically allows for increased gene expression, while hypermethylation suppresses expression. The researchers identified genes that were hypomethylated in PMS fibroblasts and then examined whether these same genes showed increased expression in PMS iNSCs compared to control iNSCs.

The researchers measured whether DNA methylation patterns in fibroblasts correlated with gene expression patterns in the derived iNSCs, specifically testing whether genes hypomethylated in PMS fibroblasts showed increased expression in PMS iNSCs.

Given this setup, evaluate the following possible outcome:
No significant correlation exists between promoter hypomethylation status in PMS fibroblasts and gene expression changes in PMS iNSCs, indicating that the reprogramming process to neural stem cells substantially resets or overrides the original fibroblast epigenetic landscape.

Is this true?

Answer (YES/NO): NO